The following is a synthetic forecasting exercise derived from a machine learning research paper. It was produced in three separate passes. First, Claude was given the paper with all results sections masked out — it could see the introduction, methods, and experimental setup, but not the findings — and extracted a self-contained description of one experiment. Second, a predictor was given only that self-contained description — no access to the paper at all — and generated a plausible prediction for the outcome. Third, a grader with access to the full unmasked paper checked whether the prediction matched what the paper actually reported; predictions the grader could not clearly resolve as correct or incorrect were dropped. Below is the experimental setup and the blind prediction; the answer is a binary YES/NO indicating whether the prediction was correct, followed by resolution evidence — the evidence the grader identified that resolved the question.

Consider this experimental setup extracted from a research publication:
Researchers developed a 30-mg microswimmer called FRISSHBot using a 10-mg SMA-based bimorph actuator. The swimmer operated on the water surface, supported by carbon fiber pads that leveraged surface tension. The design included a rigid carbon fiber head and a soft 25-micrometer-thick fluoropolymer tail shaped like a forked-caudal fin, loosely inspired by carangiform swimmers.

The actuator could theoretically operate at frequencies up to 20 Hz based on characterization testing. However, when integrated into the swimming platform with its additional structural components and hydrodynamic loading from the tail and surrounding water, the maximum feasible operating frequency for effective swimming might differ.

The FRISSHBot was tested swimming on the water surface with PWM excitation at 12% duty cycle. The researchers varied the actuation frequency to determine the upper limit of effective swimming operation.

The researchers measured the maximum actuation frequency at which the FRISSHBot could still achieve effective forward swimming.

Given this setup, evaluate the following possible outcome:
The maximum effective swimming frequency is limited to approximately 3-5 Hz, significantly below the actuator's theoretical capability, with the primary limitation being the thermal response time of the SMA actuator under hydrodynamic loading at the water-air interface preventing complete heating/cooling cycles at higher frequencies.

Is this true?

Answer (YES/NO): YES